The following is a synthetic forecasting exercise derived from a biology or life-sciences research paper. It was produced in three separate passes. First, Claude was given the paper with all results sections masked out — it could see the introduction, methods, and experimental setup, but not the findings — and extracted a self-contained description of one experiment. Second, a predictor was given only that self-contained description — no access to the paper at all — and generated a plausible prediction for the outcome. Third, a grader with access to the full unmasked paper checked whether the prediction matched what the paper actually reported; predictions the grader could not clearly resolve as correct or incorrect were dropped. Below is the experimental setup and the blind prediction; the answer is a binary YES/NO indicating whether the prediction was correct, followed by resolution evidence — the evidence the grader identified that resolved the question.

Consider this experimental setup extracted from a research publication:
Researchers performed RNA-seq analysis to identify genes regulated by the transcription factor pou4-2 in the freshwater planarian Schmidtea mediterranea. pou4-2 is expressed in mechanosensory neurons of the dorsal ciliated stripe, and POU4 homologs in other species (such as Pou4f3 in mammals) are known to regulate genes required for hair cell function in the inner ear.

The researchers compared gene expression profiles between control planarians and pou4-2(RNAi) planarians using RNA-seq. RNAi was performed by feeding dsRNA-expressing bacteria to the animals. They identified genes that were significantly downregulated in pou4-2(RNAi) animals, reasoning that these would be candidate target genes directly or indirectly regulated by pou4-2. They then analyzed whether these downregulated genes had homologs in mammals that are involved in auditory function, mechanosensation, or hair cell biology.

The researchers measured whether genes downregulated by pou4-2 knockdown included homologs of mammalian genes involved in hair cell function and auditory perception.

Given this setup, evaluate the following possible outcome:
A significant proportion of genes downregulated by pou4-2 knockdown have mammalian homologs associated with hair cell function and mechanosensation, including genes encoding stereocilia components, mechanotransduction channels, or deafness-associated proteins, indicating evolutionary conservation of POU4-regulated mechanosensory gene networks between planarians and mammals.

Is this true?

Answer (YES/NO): YES